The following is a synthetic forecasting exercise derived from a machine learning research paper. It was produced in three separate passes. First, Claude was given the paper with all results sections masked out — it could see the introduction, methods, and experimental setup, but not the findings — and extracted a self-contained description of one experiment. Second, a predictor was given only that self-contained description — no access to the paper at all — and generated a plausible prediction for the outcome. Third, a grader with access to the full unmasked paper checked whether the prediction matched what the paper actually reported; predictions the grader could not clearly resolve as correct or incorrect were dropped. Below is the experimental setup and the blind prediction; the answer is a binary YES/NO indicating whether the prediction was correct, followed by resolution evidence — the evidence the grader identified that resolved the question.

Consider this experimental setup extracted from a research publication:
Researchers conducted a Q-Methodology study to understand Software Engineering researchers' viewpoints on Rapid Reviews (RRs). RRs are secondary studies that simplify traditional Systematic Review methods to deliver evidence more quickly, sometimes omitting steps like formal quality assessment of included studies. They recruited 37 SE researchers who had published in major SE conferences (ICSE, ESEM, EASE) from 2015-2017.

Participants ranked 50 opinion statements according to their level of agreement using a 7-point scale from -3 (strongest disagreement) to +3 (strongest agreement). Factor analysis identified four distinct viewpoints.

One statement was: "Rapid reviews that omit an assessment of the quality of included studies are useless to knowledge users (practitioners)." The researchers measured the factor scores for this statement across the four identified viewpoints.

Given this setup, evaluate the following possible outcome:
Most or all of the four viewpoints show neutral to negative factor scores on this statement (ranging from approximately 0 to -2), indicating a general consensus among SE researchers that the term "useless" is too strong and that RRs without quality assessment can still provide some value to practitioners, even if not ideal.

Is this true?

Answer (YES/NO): NO